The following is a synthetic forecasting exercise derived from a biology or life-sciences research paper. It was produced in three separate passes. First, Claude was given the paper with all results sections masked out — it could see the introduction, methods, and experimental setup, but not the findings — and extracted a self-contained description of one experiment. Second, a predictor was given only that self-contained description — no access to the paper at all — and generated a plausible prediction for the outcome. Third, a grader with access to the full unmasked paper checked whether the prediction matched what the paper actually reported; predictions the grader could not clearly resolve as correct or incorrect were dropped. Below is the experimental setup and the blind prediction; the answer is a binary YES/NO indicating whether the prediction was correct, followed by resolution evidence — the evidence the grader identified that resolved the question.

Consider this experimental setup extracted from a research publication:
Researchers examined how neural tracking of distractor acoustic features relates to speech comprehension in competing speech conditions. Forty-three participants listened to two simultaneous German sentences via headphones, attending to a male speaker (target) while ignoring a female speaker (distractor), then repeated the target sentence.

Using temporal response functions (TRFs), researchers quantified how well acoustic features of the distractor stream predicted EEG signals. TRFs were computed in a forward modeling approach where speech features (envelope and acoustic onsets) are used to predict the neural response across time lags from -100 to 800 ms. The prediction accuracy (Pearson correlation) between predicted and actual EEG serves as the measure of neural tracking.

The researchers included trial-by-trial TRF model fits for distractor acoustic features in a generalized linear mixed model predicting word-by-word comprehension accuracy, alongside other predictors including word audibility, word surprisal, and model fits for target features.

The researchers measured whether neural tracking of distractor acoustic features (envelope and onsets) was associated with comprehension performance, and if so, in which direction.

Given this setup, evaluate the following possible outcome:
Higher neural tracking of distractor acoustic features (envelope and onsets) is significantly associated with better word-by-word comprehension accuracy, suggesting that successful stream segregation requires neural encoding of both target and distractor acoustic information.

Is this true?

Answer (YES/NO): YES